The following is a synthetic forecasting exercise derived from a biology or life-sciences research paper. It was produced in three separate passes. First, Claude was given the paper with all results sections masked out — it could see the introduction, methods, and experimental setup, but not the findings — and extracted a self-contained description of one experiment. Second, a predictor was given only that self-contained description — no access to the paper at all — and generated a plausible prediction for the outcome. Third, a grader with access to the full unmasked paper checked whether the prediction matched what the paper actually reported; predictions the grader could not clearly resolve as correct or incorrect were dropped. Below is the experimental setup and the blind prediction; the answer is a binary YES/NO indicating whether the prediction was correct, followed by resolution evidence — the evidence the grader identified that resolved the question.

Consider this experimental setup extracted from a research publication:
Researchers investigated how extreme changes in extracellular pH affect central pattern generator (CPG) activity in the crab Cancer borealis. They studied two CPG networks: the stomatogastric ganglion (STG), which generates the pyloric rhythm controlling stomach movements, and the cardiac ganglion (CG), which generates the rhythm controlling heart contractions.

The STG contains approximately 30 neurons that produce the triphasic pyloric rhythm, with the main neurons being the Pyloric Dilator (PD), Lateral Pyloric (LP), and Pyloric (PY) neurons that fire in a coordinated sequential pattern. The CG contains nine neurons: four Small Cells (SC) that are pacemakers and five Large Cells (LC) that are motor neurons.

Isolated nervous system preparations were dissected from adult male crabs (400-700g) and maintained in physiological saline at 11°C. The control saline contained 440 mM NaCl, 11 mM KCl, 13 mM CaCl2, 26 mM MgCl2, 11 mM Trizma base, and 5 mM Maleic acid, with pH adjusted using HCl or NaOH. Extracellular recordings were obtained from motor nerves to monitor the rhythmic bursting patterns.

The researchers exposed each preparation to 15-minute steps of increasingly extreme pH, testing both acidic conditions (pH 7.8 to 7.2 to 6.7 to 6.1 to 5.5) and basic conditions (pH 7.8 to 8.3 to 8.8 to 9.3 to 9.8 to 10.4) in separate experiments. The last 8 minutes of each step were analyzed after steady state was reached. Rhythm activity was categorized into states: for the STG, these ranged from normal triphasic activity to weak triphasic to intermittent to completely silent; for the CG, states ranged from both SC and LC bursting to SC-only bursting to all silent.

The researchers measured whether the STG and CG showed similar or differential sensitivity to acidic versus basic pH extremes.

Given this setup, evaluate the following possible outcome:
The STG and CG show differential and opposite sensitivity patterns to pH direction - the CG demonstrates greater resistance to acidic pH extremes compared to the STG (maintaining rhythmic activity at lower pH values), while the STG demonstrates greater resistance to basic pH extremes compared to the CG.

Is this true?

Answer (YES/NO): YES